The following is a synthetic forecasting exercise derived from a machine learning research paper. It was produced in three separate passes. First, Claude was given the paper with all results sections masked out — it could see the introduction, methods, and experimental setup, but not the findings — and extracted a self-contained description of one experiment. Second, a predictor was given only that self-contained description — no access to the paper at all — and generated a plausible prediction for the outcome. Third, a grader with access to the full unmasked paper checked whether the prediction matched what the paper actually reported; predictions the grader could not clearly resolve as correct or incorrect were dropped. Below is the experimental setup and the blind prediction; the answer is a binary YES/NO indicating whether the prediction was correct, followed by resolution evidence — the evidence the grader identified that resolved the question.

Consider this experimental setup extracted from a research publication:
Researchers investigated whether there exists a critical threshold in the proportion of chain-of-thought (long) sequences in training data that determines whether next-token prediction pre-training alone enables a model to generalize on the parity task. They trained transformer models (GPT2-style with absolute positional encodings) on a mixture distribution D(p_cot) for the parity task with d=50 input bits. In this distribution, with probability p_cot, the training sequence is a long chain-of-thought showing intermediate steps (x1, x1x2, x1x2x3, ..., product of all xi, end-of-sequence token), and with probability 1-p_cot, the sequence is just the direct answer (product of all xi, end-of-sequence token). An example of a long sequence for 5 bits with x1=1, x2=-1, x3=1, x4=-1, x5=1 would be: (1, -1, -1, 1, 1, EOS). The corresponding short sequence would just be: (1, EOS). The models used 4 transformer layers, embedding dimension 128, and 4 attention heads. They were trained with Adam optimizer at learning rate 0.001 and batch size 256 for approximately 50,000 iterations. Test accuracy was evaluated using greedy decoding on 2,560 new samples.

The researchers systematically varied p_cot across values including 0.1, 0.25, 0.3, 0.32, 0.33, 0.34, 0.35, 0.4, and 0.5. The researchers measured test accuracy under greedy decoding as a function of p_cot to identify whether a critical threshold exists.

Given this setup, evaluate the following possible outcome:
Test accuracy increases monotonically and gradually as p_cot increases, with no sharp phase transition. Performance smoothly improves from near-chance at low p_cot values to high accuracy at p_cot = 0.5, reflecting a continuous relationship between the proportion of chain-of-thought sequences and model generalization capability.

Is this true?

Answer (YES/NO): NO